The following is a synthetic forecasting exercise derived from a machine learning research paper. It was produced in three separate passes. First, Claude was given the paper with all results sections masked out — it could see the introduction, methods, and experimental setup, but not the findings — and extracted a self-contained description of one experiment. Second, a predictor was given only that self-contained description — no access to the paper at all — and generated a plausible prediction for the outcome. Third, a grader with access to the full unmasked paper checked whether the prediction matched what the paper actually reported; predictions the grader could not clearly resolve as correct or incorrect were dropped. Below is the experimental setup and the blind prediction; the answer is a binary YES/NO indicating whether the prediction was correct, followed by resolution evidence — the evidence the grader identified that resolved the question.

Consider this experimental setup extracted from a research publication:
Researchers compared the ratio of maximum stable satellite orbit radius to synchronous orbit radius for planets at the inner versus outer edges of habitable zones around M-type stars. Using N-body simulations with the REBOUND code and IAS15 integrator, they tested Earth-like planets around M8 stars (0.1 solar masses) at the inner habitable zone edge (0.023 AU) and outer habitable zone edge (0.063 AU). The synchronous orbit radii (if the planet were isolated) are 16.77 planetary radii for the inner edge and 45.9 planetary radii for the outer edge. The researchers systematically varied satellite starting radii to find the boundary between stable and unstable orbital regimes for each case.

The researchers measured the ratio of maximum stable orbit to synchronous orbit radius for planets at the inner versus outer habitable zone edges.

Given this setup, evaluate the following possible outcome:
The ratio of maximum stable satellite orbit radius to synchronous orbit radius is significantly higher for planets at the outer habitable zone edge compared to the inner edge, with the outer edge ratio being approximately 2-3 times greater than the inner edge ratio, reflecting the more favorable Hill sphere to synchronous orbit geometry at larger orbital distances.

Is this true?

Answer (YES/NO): NO